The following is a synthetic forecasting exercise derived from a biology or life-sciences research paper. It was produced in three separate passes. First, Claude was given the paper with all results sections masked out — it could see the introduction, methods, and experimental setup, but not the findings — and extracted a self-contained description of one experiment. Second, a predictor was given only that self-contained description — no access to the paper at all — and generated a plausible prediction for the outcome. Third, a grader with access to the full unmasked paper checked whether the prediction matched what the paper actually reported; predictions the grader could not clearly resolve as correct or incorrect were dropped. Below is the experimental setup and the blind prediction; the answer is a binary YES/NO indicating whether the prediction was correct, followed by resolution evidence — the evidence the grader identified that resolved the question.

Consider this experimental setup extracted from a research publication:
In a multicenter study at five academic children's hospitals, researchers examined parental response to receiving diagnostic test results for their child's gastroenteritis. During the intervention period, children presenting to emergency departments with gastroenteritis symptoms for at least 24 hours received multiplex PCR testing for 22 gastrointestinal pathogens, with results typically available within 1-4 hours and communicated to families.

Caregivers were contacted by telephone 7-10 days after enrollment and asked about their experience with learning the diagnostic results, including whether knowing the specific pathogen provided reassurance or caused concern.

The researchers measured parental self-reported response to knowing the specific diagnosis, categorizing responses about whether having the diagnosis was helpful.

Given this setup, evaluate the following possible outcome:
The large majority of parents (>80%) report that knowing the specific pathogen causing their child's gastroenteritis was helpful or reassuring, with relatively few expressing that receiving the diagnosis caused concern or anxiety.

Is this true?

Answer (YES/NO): NO